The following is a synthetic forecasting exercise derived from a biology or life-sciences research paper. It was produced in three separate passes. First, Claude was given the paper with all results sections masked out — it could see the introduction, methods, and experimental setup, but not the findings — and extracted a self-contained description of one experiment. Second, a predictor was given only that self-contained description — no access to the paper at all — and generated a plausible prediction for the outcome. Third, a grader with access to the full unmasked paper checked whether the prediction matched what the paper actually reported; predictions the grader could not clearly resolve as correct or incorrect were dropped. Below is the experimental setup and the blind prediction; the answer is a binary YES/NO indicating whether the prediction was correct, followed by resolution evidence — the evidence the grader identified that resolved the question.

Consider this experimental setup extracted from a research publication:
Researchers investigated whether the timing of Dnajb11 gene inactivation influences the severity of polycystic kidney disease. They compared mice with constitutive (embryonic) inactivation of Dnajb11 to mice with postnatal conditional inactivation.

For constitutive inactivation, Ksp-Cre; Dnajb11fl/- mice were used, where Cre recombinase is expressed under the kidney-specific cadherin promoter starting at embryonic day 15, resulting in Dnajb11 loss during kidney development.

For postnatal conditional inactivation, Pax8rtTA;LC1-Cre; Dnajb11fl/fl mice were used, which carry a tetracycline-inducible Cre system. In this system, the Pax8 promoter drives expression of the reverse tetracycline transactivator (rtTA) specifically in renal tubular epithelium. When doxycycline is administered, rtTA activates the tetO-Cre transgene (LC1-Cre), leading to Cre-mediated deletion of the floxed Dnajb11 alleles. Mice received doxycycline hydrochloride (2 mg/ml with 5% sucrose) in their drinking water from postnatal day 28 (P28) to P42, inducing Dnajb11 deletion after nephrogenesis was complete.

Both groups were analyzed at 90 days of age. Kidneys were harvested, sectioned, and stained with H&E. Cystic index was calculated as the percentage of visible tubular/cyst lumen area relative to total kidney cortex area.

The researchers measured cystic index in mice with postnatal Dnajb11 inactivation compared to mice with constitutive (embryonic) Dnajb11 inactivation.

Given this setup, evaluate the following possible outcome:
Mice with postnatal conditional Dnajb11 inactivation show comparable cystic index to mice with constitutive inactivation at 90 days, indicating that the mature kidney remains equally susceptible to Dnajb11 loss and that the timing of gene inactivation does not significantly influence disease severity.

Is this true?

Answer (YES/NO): NO